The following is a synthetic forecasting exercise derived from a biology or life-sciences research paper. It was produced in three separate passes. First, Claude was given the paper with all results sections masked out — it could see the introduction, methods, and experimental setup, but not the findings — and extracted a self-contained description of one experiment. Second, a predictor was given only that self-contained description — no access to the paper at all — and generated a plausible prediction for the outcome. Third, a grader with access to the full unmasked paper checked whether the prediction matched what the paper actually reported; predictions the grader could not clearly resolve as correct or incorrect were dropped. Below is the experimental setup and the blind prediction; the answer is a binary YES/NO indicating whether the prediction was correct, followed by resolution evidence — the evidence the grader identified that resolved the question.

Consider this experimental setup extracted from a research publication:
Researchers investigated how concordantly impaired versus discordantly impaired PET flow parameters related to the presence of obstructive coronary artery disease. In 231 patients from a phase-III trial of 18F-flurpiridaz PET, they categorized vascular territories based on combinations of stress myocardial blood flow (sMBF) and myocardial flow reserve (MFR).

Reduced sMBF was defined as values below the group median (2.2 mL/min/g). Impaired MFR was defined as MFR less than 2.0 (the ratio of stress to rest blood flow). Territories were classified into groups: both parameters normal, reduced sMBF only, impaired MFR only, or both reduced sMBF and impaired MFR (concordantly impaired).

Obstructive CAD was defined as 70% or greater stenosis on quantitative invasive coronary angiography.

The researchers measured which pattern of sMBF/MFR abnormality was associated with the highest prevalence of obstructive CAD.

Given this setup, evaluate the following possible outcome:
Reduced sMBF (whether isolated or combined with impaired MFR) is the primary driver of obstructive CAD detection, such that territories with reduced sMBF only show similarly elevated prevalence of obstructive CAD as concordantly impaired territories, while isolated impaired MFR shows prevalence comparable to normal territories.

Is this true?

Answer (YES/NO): NO